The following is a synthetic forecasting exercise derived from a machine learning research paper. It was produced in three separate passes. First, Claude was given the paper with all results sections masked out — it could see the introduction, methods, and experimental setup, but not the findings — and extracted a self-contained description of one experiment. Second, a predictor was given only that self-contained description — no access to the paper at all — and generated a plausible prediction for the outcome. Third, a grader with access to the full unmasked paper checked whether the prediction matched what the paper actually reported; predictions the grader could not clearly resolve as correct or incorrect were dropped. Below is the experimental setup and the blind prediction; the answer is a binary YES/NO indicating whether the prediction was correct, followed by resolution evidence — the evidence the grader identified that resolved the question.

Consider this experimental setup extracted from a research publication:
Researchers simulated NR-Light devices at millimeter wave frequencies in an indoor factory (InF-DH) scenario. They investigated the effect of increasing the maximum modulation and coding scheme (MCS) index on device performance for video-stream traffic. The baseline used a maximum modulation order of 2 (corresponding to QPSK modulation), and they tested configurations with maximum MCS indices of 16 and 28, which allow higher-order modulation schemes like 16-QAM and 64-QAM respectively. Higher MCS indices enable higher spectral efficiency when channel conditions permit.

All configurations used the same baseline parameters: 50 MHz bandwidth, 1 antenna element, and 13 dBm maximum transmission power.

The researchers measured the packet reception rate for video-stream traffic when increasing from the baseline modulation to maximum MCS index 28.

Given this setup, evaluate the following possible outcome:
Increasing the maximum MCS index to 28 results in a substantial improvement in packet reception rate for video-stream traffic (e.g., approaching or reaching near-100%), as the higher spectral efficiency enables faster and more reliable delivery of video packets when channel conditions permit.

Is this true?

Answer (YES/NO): NO